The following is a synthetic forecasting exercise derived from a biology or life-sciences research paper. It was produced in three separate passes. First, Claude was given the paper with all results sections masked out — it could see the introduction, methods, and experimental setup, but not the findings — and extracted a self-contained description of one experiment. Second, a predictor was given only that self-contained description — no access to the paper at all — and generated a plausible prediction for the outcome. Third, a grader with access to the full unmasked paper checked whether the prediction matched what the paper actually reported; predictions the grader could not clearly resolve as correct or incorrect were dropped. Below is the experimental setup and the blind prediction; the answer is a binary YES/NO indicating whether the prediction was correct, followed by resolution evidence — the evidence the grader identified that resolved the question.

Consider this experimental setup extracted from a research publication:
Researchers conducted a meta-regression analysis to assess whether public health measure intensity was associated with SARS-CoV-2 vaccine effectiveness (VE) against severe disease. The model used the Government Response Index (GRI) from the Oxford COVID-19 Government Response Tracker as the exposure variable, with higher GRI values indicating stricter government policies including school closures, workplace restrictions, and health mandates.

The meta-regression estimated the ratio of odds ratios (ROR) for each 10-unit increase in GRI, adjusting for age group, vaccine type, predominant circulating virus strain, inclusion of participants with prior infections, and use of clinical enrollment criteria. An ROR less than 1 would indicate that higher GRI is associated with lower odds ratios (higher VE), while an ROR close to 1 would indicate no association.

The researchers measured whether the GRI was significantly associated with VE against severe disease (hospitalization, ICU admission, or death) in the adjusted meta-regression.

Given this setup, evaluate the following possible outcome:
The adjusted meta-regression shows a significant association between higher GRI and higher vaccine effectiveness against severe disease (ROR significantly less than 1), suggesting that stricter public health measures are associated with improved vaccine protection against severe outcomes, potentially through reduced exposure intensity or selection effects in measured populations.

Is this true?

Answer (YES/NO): NO